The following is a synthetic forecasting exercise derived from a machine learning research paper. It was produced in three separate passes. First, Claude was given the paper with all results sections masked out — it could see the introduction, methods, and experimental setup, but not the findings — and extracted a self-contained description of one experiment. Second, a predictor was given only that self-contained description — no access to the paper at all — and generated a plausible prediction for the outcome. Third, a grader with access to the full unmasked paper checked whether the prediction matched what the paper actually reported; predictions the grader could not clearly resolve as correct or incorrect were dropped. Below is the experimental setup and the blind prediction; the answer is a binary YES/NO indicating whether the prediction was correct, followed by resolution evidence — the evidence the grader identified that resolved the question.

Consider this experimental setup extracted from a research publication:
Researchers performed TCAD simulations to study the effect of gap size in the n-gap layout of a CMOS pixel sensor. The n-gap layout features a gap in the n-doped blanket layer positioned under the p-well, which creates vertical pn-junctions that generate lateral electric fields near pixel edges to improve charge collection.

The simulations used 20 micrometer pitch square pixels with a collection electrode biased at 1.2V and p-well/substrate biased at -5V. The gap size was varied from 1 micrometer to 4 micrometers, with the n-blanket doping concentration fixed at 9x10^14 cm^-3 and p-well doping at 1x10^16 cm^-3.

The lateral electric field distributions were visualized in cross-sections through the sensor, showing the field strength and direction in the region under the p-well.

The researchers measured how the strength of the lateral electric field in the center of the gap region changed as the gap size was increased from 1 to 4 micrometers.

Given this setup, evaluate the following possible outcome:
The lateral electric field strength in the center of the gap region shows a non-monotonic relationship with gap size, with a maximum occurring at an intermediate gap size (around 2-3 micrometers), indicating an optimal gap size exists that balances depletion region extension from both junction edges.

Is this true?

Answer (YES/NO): NO